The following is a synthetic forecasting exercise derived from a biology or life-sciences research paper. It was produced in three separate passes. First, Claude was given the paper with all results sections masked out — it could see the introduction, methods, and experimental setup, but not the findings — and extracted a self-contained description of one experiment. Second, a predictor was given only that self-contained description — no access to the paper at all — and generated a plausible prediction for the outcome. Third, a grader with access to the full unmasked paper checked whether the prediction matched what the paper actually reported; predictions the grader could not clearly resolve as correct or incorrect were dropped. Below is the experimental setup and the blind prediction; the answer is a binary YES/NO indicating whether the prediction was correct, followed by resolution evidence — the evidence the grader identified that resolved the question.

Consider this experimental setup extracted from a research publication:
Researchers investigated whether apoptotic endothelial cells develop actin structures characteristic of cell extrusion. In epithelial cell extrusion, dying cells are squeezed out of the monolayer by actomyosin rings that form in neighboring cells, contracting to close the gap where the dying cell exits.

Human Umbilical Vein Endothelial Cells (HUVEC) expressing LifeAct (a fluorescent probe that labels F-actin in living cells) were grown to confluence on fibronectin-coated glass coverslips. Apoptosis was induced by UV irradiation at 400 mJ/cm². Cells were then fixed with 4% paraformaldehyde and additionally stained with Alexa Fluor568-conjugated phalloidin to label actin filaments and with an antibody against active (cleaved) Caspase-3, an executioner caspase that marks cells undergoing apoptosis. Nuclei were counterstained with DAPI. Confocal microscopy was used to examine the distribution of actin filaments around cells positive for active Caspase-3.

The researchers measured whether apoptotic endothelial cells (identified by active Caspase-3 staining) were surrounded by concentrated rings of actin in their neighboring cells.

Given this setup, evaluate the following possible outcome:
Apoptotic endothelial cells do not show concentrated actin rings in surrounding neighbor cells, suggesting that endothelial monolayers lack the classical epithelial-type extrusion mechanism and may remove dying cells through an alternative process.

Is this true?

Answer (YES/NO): NO